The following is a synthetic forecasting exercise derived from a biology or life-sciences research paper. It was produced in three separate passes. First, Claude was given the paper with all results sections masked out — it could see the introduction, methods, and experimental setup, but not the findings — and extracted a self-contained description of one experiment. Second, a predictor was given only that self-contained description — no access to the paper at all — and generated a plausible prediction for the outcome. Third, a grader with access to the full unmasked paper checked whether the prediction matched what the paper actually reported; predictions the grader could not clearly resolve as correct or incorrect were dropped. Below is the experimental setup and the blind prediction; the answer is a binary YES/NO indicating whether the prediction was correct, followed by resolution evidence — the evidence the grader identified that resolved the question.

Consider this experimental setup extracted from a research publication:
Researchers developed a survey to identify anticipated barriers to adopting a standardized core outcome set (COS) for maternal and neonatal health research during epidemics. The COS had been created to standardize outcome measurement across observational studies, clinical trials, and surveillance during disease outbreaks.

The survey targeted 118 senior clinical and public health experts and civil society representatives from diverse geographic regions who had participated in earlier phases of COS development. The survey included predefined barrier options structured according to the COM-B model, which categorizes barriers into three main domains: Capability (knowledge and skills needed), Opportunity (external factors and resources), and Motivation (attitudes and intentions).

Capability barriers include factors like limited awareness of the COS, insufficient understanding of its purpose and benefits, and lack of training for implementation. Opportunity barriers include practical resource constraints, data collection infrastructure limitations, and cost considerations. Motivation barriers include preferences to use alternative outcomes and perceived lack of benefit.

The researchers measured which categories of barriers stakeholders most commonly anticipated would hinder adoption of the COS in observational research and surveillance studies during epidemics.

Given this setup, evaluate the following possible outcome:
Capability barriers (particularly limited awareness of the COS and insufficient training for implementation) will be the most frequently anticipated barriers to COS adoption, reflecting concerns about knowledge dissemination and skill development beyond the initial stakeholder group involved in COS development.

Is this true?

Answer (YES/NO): NO